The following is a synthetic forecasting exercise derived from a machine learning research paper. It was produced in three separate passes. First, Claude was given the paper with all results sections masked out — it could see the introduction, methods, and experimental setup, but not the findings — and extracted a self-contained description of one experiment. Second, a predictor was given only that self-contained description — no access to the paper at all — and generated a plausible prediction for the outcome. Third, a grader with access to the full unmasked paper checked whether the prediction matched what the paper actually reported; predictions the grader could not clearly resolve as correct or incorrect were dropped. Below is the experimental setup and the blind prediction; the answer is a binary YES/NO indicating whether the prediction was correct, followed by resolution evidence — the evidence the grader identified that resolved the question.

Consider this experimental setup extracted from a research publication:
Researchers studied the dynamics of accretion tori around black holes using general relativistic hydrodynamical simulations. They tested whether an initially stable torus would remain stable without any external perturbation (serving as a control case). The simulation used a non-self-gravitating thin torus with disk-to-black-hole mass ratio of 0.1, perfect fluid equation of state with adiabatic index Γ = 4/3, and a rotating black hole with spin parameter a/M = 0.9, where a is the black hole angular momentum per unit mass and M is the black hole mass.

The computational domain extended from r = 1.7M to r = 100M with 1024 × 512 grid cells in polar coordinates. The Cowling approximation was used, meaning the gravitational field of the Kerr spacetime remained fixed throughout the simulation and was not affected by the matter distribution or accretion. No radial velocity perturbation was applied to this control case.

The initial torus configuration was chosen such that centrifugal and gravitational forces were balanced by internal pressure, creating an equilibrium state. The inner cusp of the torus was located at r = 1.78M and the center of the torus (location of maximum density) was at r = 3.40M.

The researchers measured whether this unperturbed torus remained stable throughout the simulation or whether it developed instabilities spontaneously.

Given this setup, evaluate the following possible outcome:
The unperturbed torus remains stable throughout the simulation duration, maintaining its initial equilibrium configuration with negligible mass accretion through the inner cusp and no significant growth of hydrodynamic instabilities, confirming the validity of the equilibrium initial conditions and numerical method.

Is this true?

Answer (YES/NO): YES